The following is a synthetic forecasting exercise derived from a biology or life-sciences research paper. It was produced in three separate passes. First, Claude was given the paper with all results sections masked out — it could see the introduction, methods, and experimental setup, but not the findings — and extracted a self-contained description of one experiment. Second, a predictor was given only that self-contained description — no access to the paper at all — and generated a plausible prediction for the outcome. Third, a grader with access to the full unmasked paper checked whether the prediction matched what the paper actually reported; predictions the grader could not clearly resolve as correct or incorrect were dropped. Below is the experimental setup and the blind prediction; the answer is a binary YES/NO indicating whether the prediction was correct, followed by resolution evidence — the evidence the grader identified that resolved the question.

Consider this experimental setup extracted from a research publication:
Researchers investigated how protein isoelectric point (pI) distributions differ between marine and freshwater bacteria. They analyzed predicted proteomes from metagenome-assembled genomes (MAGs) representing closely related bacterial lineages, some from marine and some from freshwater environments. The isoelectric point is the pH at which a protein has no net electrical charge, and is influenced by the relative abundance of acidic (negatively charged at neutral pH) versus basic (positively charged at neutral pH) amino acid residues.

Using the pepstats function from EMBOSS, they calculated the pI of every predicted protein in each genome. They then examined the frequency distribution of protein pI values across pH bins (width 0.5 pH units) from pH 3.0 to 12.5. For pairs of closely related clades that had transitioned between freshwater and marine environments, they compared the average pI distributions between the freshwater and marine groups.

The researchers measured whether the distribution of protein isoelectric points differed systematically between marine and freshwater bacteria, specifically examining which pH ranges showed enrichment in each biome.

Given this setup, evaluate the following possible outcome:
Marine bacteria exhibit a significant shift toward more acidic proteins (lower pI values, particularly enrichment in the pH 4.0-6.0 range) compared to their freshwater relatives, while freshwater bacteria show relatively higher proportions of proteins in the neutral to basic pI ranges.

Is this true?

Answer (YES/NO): YES